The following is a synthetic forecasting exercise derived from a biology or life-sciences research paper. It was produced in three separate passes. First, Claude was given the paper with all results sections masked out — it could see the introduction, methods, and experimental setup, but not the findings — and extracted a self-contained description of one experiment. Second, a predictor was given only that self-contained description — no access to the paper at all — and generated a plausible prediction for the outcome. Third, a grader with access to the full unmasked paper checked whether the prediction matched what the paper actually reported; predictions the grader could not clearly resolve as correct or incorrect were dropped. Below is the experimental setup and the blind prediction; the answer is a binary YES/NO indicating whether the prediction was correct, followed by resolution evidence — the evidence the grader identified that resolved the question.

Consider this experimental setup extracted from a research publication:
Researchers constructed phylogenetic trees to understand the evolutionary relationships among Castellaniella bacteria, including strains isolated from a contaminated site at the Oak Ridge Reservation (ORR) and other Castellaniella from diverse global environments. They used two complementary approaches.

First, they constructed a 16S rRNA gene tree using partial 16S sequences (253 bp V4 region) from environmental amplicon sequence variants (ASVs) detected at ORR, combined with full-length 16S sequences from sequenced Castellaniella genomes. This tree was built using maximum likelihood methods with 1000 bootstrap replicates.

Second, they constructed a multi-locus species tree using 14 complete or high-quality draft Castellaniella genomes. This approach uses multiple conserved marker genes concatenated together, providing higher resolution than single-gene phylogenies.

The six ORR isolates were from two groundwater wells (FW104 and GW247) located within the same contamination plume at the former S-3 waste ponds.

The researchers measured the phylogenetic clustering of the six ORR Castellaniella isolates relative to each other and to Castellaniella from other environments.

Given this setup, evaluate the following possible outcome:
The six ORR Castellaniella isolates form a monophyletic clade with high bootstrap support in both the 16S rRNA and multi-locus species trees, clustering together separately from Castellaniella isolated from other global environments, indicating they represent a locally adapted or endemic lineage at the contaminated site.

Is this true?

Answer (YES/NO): NO